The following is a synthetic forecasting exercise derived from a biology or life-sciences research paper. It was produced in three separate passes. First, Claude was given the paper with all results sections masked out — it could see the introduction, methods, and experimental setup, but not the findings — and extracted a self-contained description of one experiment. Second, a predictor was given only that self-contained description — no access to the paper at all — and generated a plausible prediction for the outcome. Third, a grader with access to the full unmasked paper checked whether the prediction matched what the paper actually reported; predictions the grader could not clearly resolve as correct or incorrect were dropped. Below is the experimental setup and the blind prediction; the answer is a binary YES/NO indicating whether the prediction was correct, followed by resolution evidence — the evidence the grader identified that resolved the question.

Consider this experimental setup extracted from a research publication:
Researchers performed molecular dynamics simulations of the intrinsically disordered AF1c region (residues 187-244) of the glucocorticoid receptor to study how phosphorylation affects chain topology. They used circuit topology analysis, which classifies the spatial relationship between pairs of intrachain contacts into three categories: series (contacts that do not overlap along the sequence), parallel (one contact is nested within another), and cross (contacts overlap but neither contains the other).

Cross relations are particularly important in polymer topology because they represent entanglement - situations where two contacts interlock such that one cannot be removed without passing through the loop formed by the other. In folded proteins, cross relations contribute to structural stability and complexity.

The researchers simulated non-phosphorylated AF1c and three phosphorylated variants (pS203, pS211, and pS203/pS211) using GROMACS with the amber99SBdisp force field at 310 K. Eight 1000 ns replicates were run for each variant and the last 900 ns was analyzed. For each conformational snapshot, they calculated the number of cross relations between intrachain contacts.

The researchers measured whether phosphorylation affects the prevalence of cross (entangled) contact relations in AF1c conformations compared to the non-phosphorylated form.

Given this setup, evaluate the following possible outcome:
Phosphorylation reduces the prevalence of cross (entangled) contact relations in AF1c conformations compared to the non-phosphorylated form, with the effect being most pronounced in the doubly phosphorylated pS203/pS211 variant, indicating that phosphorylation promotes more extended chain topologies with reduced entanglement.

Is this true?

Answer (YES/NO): NO